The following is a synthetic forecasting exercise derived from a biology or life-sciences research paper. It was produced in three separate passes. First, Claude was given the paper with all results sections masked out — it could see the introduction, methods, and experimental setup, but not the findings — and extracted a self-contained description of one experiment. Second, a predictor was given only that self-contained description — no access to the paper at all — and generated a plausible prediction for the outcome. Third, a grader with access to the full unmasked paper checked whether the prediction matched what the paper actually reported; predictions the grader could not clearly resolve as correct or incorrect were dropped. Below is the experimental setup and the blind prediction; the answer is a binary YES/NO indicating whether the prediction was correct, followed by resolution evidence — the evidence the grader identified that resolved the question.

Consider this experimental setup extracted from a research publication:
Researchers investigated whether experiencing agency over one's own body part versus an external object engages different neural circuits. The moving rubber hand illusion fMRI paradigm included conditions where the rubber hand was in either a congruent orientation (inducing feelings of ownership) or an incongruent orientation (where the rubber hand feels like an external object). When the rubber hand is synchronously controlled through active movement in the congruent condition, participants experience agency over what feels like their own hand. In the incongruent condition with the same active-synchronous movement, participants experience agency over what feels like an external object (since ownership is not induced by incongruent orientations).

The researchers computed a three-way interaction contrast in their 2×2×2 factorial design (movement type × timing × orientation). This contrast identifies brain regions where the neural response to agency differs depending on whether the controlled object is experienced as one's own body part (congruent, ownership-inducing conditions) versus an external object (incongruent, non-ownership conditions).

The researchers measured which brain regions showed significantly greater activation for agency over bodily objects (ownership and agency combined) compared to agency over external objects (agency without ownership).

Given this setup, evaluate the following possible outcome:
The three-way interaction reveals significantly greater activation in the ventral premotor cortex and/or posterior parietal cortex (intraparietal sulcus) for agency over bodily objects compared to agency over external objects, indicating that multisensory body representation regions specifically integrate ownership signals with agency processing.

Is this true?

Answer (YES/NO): NO